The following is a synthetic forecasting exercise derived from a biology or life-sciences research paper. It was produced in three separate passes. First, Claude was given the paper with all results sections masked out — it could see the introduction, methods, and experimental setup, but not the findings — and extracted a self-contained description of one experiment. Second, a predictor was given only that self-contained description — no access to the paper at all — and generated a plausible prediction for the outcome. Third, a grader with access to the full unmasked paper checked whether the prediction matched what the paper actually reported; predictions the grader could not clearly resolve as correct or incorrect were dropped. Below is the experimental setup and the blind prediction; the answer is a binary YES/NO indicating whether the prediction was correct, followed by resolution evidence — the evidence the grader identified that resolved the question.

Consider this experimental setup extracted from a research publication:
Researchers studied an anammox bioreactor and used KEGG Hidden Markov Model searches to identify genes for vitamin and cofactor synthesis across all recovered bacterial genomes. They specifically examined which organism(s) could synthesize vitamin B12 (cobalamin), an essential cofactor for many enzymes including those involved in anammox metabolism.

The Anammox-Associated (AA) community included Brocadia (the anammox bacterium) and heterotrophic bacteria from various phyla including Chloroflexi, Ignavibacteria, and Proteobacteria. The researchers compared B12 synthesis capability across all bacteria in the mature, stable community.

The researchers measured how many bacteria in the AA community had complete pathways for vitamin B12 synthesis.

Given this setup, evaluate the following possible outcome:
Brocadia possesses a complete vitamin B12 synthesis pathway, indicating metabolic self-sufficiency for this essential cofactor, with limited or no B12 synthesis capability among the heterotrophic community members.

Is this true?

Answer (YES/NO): YES